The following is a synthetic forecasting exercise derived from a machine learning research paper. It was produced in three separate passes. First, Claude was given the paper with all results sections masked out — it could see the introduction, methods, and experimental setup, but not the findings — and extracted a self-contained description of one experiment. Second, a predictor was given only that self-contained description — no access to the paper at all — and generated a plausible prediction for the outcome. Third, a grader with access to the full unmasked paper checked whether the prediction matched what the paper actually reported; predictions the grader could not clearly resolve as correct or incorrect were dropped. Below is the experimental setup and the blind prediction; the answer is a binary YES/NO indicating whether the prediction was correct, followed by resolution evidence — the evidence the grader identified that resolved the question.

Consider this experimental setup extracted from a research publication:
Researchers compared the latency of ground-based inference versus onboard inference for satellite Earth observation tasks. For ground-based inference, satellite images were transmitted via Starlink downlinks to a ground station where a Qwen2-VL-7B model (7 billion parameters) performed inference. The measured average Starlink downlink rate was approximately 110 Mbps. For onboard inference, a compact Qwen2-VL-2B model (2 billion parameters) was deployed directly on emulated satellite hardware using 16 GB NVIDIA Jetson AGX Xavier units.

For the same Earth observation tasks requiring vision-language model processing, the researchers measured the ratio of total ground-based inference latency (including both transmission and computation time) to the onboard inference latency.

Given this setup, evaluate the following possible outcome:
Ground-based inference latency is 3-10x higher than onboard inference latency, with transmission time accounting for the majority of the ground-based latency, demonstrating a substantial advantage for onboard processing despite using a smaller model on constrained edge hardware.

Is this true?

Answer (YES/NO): YES